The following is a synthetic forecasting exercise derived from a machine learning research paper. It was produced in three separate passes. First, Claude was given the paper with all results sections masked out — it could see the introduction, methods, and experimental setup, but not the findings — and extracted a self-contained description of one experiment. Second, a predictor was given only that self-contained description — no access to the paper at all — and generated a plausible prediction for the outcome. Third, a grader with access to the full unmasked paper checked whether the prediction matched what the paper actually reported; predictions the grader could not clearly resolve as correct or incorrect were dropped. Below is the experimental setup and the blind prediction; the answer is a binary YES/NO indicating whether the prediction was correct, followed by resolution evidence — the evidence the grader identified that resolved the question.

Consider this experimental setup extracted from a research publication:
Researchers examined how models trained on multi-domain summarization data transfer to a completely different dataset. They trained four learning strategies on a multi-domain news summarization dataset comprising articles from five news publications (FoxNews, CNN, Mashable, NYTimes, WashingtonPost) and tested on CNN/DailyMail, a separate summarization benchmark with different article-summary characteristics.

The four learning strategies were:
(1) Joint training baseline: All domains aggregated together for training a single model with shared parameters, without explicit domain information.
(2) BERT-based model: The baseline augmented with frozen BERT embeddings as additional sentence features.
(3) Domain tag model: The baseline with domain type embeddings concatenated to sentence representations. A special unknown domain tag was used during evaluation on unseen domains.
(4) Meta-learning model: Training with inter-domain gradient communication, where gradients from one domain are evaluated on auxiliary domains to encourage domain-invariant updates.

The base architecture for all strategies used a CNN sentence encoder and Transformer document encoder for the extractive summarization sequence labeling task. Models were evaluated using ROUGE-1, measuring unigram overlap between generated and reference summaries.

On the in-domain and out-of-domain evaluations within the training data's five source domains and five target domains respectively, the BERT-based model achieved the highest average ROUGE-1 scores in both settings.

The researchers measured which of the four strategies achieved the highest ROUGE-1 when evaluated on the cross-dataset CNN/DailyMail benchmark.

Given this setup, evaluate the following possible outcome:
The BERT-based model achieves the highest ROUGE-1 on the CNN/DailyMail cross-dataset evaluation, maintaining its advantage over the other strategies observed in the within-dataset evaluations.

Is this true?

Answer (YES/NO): NO